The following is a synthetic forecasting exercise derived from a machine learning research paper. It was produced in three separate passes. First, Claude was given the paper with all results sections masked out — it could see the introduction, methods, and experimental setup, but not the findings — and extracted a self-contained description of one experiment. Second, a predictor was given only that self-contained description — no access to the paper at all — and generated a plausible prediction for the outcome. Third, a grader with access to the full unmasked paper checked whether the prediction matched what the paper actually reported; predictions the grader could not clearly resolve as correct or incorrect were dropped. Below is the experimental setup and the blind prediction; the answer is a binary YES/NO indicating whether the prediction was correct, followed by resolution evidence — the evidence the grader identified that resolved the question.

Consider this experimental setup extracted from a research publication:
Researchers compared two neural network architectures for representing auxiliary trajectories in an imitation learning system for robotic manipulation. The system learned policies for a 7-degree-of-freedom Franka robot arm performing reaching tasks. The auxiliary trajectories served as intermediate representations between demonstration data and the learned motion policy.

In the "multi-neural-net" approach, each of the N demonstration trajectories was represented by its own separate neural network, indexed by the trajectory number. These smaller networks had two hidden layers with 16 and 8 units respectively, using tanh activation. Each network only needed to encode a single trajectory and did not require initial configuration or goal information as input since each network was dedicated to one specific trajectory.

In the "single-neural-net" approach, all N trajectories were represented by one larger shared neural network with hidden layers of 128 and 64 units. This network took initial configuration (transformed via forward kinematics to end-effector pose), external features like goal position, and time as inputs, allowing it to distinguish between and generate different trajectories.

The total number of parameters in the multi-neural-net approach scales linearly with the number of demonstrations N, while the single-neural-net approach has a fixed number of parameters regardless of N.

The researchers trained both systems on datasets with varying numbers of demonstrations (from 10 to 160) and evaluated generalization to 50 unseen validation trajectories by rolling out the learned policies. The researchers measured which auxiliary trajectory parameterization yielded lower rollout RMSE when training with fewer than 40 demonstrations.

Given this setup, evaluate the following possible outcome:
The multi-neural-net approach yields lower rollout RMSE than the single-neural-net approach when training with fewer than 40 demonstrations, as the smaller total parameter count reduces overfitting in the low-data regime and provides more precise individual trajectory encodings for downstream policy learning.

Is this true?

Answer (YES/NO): NO